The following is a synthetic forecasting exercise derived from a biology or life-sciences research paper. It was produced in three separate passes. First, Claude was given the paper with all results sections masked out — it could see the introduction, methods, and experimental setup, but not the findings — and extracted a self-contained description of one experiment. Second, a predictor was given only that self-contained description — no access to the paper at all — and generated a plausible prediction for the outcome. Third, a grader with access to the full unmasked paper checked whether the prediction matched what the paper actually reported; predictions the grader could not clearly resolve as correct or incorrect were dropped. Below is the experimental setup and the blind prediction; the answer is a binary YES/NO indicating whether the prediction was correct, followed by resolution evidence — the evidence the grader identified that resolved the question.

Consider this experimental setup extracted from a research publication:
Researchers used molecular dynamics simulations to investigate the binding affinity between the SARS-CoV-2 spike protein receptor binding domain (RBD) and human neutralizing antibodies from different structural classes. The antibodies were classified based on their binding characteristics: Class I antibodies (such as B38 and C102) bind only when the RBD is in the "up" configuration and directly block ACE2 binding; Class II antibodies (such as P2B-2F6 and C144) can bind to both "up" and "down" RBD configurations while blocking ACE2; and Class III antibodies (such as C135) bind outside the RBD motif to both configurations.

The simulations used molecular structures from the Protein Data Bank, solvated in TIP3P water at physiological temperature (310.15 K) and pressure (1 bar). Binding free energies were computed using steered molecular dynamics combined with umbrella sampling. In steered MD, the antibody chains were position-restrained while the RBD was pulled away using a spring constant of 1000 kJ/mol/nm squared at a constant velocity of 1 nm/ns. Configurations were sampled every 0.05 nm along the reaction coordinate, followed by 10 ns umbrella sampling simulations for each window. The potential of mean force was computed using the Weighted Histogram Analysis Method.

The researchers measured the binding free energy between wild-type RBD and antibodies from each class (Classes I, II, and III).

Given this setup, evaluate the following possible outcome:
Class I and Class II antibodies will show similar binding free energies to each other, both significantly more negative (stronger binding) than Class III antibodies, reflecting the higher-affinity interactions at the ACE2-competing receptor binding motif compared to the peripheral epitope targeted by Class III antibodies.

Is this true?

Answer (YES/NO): NO